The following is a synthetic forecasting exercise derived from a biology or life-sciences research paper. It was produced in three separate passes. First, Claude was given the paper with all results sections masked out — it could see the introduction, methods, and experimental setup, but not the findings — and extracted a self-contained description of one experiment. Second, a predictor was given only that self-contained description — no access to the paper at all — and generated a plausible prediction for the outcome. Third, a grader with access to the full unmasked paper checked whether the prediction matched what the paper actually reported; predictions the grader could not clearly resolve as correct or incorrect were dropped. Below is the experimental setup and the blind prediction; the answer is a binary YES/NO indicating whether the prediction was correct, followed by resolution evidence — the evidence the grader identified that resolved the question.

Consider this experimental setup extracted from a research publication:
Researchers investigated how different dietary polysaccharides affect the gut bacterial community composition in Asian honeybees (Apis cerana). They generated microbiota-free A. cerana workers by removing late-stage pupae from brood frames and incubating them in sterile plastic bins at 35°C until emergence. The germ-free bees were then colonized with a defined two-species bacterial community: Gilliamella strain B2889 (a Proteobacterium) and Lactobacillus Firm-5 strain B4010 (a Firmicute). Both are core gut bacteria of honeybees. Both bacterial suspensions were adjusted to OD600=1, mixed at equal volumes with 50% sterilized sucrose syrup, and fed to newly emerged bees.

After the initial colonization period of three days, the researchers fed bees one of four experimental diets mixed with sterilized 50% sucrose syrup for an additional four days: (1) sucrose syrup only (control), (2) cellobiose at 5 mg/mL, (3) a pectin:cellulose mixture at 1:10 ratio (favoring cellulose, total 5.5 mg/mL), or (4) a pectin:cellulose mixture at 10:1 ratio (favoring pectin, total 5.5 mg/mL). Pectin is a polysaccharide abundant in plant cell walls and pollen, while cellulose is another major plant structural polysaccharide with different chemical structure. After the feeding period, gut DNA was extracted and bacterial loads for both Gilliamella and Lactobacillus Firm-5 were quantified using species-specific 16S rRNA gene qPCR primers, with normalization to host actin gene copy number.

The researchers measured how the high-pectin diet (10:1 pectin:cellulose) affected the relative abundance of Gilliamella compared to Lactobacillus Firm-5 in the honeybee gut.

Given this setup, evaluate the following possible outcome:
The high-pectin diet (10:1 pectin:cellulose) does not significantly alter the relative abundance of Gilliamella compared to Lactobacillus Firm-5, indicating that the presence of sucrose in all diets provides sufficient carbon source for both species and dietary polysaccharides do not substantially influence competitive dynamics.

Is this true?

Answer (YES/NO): NO